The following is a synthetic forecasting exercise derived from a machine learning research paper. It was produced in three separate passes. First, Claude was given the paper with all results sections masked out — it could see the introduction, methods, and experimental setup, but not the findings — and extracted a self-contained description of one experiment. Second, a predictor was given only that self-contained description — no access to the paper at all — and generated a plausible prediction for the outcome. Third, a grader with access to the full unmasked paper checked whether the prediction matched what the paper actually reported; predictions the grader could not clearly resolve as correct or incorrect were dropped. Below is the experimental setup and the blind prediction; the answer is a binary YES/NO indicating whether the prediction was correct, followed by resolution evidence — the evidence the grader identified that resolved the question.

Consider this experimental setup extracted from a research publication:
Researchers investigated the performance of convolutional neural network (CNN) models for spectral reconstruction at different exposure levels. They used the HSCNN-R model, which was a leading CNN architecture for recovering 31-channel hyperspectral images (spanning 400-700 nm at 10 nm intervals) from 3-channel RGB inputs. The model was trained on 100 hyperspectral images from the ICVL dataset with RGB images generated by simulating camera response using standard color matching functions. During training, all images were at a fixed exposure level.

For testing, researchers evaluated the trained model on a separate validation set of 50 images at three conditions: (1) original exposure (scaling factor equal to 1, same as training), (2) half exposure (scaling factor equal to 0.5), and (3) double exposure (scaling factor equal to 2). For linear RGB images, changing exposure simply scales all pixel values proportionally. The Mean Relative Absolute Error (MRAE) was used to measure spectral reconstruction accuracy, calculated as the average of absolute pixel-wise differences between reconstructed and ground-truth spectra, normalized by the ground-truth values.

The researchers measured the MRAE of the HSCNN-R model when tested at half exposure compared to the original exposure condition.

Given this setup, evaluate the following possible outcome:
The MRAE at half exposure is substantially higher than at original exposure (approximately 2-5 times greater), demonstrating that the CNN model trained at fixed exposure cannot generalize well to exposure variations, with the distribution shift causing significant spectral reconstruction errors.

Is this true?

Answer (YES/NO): NO